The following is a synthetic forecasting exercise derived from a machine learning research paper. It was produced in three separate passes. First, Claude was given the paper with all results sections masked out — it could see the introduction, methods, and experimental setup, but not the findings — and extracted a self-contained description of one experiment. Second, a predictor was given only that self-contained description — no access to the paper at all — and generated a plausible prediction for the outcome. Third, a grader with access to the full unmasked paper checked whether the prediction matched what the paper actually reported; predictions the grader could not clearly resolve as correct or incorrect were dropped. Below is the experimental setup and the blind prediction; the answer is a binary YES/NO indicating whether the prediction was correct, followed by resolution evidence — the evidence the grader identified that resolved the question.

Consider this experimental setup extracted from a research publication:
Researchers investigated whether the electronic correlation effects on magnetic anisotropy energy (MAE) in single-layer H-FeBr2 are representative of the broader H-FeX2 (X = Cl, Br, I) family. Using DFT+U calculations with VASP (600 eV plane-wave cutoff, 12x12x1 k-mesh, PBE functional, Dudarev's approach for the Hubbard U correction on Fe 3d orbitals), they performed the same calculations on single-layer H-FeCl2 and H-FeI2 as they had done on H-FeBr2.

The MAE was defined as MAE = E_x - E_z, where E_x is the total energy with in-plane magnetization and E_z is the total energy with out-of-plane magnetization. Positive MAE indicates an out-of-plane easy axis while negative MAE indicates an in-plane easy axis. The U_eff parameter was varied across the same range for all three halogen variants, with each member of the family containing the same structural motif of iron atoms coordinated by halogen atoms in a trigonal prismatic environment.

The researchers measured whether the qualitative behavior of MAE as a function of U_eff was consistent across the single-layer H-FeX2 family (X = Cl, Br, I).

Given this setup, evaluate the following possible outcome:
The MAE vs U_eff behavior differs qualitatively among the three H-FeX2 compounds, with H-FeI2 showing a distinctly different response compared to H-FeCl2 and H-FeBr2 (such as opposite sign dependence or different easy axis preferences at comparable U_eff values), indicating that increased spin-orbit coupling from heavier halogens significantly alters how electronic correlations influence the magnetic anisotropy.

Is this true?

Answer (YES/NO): YES